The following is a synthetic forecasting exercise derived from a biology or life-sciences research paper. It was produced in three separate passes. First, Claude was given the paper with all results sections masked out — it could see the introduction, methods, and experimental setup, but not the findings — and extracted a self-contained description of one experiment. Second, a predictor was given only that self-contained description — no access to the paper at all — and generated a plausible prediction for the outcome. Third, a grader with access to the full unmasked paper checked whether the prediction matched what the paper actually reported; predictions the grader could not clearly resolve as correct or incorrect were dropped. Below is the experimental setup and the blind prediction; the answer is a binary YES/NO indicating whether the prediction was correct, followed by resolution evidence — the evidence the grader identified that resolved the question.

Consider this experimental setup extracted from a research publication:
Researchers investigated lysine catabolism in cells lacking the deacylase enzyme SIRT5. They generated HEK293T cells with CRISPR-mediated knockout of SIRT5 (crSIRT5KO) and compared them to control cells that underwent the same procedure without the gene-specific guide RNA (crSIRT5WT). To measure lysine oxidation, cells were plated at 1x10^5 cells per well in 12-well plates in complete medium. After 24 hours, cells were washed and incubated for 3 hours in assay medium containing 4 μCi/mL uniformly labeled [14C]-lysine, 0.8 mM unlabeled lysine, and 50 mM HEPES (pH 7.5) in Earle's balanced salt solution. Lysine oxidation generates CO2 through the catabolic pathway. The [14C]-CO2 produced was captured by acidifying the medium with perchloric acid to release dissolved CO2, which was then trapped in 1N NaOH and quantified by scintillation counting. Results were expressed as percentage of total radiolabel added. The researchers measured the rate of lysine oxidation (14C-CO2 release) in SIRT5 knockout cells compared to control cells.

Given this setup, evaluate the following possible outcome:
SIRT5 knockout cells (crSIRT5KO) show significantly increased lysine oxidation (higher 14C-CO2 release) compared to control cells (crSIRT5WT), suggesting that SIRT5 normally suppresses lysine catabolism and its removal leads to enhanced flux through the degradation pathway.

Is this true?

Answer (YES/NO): NO